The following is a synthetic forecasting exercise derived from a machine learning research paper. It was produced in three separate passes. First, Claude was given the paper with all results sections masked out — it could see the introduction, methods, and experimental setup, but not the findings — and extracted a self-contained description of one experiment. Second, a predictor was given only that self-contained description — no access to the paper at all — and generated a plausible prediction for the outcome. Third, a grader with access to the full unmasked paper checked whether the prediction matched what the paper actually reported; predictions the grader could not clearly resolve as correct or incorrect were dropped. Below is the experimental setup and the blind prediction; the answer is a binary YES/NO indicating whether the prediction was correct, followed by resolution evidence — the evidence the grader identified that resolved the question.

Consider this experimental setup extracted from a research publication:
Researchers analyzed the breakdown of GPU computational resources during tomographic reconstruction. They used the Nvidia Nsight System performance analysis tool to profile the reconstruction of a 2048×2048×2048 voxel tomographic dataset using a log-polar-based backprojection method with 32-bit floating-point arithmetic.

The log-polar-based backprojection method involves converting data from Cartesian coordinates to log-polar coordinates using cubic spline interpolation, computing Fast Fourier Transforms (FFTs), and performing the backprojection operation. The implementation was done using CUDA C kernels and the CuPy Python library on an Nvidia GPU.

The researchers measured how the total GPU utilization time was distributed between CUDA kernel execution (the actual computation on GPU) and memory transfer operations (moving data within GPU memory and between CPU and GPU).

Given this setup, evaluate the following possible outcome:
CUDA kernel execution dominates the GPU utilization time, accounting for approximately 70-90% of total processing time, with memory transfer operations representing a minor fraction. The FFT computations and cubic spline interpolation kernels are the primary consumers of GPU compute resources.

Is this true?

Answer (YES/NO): NO